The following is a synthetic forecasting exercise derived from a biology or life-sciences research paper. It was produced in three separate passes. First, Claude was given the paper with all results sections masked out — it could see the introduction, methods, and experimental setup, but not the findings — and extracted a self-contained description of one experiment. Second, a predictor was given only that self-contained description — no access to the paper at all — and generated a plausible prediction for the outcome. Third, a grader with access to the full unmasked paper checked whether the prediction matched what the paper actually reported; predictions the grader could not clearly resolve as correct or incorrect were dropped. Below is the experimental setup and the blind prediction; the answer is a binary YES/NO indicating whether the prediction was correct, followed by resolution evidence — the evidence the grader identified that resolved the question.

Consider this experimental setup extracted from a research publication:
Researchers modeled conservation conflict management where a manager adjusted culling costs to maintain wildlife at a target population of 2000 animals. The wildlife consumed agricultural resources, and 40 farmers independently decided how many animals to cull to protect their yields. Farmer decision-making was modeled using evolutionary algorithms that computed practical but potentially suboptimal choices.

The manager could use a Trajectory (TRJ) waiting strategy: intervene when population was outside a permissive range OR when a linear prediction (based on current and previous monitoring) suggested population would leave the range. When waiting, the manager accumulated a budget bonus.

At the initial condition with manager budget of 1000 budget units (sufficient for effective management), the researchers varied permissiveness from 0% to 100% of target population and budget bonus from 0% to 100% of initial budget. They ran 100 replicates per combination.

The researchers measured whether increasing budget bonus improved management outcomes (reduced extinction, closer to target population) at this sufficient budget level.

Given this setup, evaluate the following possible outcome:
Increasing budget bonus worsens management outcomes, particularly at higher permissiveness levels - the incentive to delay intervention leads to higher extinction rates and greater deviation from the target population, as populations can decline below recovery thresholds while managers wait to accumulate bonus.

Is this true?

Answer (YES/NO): NO